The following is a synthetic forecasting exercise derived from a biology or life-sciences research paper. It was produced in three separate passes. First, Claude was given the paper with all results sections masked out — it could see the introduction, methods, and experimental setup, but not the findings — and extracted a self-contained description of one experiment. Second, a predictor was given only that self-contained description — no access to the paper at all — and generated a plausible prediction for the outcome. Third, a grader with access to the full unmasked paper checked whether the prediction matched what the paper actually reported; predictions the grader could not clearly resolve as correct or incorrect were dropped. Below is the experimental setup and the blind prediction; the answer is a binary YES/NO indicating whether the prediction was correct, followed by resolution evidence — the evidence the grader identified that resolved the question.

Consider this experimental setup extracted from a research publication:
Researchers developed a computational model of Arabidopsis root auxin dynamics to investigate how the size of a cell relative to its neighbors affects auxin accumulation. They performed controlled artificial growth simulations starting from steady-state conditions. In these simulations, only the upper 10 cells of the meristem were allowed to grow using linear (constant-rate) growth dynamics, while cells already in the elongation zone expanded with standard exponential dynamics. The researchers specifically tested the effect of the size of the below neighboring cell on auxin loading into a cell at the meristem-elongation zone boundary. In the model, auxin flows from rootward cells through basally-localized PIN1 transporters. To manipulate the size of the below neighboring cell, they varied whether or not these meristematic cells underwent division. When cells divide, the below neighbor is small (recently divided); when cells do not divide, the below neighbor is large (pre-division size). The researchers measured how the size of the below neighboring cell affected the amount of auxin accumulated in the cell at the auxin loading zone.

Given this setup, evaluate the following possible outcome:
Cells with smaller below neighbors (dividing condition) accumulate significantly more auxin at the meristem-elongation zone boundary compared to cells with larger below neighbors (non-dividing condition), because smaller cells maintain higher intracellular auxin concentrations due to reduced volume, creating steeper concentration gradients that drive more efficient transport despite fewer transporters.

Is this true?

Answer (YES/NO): NO